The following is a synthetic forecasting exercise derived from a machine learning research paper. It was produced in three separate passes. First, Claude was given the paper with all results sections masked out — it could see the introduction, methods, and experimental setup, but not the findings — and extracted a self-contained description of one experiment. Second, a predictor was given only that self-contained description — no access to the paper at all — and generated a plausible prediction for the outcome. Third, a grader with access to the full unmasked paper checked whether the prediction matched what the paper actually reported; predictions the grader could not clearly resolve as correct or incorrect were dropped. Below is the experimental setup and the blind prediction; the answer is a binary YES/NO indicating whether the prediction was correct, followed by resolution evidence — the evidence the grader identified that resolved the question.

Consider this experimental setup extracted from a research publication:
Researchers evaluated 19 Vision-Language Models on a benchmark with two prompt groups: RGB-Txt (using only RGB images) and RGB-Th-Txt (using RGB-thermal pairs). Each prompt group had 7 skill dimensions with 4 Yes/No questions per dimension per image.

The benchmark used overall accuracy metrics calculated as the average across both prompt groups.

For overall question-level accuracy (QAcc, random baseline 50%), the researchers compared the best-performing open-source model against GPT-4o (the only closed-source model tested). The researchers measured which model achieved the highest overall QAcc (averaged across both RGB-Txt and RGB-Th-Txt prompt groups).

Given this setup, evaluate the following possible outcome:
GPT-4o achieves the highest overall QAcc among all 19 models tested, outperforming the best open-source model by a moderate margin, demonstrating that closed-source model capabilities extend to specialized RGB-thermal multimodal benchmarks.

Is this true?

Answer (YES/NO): NO